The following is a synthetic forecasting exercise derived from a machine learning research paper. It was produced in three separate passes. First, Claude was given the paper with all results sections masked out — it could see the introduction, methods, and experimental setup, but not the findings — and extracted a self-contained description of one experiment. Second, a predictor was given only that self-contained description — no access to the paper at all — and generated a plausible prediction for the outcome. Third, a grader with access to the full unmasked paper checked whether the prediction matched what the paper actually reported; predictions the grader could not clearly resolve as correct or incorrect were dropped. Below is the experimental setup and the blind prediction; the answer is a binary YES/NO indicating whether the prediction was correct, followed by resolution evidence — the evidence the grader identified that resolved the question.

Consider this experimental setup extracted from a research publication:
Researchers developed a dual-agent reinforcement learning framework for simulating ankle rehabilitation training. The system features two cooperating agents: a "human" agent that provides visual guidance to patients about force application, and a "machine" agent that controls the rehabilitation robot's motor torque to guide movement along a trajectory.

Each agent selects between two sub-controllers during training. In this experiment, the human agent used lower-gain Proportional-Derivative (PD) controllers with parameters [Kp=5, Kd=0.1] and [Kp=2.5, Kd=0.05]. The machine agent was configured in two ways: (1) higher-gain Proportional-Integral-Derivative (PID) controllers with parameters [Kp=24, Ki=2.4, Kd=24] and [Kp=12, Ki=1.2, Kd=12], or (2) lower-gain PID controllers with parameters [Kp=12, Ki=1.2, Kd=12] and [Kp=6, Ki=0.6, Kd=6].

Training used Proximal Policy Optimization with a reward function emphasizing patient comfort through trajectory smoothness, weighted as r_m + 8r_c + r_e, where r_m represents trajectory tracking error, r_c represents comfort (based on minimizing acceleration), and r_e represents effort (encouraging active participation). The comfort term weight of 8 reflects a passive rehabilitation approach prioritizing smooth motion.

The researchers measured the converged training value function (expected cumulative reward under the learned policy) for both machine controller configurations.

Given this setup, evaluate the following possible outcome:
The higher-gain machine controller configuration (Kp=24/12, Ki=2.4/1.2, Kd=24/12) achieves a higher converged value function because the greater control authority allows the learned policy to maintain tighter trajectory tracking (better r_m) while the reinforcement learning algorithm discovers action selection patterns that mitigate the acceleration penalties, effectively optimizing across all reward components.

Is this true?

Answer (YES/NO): YES